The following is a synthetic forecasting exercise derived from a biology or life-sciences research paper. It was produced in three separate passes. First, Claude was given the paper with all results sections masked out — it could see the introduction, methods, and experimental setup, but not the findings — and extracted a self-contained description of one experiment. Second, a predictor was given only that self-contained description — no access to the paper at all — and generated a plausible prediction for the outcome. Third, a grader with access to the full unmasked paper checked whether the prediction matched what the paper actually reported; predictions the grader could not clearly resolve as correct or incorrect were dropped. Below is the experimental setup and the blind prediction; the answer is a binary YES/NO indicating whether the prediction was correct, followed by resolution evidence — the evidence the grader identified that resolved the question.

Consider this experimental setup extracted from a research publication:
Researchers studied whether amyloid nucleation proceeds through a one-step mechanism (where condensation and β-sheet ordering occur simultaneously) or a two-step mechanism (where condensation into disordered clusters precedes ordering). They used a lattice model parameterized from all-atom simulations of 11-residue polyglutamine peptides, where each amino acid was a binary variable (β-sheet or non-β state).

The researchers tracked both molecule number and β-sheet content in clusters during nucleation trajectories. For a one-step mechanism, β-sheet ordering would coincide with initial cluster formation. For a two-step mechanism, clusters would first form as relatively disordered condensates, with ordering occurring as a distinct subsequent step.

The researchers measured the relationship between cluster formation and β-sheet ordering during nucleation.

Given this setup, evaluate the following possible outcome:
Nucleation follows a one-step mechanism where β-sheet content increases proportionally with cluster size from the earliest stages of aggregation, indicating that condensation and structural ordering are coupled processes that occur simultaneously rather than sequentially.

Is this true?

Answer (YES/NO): NO